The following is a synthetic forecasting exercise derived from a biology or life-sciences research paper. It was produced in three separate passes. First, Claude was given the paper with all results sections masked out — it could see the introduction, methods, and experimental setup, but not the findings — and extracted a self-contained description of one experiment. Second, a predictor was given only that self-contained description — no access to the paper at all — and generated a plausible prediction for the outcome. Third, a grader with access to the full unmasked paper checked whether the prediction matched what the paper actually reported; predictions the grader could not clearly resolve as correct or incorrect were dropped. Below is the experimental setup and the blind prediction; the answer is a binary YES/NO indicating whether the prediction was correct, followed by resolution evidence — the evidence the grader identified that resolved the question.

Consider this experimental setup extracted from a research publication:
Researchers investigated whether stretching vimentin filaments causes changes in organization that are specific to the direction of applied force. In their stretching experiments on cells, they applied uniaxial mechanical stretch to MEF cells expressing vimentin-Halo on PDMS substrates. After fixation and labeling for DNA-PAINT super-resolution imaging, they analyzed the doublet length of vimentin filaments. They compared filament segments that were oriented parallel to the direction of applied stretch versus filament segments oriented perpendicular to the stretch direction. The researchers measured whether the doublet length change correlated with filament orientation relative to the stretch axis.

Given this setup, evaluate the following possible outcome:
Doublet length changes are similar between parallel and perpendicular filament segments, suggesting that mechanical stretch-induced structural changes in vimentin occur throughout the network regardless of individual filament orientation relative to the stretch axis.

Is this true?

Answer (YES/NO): NO